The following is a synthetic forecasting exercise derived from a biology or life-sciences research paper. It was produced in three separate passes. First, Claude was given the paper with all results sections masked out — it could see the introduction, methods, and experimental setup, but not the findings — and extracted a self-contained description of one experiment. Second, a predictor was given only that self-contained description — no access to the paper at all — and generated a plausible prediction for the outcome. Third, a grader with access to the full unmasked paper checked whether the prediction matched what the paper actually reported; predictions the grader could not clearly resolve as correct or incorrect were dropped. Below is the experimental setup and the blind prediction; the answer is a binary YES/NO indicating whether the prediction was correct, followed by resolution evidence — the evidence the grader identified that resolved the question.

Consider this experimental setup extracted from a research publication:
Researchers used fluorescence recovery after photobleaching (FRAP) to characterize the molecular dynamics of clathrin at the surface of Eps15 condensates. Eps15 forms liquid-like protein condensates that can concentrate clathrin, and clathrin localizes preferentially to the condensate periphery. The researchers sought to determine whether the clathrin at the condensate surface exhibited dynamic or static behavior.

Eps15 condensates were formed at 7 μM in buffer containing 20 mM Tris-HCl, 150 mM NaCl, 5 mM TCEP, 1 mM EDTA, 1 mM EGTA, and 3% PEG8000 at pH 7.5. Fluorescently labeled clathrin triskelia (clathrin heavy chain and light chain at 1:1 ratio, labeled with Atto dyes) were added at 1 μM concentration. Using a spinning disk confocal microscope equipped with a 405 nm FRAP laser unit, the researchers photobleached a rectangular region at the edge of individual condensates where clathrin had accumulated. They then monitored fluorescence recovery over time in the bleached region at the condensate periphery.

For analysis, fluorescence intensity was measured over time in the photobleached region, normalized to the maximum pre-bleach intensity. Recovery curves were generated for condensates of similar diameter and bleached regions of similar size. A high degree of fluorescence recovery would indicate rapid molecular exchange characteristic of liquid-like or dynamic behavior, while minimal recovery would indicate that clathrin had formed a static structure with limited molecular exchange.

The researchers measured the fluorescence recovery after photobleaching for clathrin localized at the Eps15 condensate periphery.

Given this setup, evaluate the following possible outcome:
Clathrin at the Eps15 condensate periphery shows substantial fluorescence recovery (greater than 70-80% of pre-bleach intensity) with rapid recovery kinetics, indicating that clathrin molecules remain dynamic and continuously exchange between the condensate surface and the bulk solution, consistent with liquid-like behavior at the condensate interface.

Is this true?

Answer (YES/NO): NO